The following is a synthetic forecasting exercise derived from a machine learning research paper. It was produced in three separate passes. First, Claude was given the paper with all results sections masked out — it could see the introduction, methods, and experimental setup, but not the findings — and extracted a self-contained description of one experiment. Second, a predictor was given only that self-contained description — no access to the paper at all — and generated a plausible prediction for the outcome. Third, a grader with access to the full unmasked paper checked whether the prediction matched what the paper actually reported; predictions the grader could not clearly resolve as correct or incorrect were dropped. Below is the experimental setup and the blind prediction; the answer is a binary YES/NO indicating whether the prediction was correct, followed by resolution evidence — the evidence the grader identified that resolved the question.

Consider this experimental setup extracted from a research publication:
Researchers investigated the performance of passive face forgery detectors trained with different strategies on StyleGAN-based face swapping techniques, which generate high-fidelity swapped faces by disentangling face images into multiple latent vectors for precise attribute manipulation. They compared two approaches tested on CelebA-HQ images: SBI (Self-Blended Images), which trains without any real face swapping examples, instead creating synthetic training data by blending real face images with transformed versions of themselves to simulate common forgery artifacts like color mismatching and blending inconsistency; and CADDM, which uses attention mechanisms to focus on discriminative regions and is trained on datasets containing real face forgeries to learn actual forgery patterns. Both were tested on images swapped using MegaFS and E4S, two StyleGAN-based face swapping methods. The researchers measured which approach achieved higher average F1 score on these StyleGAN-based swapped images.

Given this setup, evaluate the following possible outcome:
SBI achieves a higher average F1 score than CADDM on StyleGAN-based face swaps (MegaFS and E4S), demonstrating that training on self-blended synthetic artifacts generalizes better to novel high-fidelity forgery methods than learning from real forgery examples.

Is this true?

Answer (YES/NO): NO